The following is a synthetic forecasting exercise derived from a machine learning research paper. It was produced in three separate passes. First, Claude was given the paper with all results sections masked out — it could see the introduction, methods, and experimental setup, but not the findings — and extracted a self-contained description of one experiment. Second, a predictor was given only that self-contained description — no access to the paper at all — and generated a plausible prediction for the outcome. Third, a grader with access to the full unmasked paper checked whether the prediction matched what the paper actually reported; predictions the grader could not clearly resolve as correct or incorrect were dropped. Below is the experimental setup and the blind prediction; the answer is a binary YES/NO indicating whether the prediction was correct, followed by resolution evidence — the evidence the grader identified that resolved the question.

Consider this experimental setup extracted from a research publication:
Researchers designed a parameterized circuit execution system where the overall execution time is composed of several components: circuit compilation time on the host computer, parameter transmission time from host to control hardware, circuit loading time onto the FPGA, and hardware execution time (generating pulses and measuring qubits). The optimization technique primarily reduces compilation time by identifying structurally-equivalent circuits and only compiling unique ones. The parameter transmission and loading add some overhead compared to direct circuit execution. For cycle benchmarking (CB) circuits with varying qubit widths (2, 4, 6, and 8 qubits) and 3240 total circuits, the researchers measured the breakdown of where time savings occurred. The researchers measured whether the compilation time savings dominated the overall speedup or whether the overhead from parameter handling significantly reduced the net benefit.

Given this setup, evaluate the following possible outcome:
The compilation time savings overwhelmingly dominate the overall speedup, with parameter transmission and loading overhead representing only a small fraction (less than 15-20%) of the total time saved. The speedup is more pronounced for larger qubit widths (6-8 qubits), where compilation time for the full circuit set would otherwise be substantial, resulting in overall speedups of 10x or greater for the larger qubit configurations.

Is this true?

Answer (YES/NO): NO